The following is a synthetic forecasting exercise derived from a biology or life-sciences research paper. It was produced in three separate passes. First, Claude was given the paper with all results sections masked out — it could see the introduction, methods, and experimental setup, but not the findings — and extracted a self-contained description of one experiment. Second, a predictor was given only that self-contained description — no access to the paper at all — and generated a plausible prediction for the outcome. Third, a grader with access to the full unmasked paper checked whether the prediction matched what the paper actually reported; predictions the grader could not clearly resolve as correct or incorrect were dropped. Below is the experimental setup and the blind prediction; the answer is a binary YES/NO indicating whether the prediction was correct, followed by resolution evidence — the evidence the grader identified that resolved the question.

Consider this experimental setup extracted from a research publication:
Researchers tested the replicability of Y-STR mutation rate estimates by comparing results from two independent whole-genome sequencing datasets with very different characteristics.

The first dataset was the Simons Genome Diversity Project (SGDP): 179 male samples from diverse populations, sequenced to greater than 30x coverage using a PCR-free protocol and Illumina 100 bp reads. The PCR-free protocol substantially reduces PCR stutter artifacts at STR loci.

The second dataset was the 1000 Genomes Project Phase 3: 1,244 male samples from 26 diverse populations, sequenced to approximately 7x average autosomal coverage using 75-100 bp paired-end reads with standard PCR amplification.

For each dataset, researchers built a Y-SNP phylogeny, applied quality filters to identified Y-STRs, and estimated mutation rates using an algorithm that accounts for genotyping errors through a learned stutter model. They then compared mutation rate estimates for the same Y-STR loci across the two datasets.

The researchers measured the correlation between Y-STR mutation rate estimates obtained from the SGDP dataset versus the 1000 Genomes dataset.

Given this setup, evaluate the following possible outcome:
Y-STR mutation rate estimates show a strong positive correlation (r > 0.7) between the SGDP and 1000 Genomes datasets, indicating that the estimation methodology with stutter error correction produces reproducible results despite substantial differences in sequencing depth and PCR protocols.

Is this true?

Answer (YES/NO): YES